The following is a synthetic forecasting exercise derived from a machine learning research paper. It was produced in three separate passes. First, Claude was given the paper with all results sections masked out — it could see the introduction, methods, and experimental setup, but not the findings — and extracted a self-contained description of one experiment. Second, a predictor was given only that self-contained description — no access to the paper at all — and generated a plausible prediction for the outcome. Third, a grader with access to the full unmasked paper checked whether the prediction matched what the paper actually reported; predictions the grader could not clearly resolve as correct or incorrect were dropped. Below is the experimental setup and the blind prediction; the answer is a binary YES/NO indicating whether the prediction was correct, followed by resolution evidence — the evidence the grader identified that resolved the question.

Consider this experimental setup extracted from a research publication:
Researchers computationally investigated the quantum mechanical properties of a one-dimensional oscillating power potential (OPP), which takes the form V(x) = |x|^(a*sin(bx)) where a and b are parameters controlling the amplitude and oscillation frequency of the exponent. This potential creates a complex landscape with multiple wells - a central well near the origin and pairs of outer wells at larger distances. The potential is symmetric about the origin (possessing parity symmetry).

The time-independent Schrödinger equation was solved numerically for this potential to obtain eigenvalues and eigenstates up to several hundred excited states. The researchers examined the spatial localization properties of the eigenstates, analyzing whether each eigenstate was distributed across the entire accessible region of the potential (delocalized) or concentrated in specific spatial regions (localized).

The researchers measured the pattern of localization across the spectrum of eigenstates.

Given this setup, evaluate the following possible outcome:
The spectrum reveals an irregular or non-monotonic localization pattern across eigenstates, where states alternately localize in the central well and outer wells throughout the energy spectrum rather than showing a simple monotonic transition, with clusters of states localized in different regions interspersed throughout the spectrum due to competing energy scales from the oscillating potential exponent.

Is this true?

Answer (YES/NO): NO